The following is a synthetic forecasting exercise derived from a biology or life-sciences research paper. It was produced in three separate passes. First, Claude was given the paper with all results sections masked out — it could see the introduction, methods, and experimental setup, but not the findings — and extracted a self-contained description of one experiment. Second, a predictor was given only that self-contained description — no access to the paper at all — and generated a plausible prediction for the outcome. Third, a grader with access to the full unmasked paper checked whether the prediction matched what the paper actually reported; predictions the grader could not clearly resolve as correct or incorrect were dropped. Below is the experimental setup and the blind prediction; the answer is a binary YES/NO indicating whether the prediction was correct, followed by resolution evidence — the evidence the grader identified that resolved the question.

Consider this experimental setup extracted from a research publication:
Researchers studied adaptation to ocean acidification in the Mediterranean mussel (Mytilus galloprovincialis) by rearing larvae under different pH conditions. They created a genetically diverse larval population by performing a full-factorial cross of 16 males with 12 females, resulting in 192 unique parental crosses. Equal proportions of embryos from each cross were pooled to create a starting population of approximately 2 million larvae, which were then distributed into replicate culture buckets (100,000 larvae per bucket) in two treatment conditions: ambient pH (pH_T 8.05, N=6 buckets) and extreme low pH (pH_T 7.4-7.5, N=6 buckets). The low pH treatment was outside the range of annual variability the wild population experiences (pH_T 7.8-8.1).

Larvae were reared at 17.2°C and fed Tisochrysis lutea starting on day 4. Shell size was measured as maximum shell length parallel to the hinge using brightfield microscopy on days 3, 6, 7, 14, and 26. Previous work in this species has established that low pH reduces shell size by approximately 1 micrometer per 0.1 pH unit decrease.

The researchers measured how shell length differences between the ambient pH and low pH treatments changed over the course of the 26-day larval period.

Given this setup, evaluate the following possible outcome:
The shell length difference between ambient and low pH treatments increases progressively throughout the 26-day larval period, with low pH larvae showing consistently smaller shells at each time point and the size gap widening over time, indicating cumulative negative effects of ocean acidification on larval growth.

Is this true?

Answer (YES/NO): NO